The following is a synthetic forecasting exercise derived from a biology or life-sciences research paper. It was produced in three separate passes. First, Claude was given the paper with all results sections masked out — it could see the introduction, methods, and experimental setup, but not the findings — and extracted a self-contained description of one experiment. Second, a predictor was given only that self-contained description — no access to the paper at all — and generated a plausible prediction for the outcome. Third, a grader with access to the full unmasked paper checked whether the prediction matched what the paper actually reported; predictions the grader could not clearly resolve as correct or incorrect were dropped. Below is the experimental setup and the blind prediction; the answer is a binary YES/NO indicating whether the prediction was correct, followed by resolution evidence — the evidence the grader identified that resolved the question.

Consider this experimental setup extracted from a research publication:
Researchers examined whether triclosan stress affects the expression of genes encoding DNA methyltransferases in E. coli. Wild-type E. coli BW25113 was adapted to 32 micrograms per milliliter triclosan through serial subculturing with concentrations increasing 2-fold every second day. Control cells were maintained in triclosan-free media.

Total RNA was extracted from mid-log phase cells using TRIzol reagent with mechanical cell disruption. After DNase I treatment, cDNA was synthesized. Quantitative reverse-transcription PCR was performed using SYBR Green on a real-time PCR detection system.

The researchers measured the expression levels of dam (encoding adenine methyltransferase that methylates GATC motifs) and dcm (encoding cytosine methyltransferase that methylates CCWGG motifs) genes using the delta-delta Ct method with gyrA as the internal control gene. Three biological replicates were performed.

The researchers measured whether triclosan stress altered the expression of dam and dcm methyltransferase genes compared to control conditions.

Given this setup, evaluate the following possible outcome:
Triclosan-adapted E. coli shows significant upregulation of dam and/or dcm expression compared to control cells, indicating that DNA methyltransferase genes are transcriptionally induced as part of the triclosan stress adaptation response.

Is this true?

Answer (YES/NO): YES